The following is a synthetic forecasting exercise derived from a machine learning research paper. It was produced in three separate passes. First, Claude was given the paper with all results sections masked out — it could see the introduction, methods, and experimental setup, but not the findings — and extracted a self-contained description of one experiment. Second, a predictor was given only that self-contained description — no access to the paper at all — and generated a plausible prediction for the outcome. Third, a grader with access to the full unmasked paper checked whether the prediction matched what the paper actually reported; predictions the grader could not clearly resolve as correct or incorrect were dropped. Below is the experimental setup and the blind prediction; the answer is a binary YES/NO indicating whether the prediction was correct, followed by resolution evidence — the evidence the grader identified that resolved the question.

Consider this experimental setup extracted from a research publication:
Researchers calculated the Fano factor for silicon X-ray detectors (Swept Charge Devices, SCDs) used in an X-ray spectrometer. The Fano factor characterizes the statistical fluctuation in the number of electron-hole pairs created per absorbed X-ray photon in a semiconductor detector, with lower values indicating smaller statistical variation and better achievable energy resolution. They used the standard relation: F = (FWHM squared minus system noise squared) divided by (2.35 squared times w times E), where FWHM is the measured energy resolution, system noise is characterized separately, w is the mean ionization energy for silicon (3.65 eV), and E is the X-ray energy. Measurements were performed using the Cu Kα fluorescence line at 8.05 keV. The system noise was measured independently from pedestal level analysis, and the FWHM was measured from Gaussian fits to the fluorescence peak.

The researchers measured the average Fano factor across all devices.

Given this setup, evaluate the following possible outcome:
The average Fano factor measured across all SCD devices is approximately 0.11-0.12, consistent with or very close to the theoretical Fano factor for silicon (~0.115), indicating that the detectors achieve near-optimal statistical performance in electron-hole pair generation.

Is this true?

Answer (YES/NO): NO